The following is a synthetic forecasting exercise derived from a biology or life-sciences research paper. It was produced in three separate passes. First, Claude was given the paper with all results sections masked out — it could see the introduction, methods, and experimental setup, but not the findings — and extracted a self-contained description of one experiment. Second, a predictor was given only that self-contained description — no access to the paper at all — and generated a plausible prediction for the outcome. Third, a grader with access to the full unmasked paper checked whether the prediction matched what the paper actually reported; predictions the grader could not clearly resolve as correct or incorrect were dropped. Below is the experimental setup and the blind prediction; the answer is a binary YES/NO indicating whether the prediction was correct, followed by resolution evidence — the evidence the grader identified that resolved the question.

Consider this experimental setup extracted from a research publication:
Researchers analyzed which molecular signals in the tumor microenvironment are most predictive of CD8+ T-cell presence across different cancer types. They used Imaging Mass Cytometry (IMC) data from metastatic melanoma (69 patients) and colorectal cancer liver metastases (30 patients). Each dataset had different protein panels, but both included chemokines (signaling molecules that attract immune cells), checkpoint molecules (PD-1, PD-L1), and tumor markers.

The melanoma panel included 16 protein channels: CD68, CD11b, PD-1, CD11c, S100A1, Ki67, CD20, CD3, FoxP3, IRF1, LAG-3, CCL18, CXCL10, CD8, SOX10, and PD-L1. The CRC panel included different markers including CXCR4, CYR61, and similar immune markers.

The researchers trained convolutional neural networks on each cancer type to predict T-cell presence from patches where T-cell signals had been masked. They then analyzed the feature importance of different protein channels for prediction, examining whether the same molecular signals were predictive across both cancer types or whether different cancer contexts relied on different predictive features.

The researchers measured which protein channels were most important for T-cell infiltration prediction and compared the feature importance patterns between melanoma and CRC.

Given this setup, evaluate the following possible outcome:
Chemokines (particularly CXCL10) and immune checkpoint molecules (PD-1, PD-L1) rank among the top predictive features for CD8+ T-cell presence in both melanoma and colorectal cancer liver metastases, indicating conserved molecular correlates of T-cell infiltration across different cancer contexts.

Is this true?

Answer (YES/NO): NO